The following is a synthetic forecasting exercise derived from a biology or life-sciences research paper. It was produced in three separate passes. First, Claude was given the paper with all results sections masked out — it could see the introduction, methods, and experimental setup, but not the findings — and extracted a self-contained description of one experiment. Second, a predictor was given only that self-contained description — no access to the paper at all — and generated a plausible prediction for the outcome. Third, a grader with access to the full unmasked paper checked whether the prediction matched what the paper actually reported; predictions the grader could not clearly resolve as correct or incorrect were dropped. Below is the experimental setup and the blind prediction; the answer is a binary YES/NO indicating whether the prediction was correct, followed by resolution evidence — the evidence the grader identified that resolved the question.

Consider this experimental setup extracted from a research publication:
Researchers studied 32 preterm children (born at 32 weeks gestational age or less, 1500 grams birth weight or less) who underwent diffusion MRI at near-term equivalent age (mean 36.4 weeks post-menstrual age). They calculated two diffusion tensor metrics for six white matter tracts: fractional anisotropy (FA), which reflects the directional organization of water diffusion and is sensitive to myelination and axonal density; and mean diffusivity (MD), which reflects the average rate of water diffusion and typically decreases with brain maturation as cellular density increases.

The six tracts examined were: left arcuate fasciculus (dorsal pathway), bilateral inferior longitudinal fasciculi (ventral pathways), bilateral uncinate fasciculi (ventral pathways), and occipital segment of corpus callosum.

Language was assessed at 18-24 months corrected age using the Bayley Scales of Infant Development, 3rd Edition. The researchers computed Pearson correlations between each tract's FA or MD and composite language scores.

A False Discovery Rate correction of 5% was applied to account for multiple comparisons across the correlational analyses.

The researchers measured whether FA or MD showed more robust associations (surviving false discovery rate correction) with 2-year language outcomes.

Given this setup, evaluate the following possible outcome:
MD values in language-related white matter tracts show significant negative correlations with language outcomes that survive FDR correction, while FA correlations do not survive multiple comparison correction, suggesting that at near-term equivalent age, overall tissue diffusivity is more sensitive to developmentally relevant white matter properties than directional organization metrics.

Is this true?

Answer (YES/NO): NO